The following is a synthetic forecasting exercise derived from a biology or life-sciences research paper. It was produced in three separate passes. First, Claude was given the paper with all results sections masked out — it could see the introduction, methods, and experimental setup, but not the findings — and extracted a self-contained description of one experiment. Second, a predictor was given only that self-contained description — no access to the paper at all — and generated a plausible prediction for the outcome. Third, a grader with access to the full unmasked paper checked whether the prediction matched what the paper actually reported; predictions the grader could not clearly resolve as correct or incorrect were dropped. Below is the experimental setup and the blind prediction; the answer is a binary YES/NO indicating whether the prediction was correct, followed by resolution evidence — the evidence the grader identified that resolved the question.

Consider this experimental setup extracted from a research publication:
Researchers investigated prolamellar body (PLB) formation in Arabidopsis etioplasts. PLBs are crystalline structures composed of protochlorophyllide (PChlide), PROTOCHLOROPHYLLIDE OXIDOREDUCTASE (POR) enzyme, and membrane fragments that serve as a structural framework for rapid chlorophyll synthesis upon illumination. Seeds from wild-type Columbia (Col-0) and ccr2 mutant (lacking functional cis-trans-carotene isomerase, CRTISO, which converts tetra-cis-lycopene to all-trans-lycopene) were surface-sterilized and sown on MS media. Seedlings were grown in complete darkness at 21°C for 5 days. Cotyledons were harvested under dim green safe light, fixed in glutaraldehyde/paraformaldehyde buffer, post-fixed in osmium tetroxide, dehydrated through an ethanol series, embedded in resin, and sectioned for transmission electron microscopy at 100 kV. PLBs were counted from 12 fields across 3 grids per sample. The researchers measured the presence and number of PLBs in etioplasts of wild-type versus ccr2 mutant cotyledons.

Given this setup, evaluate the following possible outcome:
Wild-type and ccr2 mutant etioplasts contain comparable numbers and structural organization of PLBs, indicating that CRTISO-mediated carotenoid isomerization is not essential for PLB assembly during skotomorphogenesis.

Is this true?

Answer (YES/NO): NO